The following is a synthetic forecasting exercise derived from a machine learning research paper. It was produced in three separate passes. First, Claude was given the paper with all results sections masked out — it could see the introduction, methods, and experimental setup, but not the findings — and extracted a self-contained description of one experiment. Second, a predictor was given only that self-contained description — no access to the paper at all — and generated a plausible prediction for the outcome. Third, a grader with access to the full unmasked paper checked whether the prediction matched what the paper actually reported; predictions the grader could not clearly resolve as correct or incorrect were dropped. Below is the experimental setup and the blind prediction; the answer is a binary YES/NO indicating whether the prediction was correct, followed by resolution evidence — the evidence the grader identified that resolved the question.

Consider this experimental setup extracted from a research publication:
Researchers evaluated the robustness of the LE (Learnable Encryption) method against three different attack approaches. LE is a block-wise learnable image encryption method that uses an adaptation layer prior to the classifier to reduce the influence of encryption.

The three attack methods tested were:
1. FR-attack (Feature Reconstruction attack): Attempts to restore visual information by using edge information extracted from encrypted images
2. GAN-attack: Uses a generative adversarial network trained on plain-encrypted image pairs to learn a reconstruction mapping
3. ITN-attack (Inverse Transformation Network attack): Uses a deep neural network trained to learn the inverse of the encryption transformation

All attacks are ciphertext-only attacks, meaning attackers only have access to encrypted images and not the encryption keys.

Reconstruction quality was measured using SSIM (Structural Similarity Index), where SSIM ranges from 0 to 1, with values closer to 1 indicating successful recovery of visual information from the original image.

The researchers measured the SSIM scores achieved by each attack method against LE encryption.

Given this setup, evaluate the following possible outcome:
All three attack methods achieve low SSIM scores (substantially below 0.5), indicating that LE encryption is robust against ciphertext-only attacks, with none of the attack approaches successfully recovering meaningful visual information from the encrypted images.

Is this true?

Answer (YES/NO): NO